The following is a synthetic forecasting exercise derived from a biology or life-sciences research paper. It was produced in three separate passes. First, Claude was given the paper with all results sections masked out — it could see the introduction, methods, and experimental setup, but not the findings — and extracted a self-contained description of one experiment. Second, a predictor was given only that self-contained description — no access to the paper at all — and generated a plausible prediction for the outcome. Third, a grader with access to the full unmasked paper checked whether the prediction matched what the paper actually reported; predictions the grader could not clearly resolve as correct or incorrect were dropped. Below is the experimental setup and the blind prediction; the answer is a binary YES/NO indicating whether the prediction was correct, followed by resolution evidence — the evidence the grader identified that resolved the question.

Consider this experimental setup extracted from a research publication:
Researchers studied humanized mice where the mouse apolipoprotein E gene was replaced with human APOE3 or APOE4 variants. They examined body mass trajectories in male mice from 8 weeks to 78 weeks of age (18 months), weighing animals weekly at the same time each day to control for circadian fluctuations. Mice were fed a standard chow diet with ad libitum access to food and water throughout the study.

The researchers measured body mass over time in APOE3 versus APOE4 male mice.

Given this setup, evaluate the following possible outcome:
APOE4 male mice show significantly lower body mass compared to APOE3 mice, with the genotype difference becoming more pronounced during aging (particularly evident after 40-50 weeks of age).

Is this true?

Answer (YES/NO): NO